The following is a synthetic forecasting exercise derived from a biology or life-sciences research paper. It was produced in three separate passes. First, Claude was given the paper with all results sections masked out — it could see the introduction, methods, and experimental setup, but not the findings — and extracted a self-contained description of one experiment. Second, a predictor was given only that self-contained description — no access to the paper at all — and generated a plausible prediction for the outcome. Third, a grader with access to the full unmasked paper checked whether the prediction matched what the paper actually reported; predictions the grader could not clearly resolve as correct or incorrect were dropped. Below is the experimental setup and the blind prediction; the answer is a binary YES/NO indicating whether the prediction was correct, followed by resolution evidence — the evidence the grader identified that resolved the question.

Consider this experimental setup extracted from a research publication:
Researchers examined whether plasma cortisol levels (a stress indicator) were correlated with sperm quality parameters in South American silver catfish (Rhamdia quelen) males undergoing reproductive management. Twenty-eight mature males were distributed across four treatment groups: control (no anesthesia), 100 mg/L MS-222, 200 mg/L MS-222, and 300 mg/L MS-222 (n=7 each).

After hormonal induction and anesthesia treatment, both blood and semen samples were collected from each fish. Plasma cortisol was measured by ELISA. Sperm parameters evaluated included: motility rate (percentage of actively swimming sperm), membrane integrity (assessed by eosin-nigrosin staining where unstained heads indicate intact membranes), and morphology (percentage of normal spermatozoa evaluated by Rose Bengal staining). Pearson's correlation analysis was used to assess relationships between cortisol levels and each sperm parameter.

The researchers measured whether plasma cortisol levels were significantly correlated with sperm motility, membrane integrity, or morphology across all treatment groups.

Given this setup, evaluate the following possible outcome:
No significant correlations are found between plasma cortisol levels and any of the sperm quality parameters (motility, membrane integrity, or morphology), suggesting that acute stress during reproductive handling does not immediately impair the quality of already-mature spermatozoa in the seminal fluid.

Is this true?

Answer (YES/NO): YES